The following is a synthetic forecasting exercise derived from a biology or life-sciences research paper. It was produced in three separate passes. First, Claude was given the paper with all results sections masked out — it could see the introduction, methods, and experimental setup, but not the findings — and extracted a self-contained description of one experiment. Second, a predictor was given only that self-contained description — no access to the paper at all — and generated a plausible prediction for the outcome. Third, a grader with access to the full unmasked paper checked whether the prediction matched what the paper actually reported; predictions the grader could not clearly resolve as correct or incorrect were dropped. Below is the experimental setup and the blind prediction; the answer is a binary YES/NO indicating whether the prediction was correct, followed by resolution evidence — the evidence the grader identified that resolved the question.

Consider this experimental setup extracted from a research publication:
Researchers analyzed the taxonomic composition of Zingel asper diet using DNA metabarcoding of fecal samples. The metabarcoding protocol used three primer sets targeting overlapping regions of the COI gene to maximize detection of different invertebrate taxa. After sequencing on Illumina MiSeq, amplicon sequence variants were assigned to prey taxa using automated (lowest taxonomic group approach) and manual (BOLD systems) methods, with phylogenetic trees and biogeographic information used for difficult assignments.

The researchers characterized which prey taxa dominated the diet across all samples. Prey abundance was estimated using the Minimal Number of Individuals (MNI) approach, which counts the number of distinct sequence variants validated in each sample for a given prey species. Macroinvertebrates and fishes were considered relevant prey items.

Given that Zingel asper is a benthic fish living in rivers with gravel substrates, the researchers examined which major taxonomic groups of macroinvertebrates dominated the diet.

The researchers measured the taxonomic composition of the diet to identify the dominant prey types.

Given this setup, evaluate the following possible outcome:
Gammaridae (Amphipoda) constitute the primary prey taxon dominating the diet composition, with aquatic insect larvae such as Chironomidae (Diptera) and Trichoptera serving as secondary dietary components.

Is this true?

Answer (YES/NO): NO